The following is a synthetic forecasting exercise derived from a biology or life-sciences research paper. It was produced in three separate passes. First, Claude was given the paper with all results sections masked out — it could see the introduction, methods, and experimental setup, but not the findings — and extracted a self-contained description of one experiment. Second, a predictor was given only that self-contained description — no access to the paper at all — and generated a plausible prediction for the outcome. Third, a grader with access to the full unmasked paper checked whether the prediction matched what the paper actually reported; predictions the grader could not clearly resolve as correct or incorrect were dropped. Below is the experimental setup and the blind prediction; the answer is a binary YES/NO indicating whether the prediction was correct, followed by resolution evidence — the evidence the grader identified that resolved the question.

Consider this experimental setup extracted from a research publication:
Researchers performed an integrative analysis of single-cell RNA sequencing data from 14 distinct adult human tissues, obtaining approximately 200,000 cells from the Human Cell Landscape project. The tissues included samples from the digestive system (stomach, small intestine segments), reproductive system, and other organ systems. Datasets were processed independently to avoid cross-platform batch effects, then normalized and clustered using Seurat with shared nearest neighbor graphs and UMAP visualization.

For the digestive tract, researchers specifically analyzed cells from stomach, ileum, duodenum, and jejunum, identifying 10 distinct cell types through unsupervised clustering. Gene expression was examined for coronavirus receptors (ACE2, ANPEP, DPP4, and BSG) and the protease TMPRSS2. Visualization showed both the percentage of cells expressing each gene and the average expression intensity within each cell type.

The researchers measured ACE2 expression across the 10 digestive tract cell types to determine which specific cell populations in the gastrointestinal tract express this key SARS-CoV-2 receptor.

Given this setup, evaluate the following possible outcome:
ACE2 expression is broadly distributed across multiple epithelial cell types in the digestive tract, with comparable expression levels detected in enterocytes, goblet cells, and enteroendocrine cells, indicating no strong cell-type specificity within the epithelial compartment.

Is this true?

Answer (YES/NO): NO